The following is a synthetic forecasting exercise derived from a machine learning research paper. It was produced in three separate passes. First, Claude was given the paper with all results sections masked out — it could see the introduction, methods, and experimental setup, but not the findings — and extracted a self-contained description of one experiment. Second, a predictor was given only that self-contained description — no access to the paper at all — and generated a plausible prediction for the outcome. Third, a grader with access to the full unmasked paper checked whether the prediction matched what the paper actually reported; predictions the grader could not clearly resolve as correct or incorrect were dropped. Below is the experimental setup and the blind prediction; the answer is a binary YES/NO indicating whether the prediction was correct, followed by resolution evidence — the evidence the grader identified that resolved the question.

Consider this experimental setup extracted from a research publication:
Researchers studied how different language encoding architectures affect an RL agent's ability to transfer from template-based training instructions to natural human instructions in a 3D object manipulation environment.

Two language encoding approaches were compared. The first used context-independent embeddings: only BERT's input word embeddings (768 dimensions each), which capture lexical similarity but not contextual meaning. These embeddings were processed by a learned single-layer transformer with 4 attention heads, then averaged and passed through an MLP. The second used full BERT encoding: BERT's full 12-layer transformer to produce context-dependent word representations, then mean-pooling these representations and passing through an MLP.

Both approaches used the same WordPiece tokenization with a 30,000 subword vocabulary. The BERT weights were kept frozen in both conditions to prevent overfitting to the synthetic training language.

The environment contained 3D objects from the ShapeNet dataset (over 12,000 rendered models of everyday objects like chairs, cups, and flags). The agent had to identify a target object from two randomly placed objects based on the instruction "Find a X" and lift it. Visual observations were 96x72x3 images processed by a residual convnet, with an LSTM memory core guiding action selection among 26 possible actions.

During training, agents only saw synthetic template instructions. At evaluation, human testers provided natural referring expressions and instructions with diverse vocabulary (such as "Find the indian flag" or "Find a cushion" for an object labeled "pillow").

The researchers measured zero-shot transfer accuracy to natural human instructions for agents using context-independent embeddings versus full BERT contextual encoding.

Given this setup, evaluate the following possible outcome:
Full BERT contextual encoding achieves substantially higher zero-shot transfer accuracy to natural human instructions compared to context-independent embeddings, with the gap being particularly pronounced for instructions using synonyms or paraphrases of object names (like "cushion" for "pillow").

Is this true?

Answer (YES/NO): YES